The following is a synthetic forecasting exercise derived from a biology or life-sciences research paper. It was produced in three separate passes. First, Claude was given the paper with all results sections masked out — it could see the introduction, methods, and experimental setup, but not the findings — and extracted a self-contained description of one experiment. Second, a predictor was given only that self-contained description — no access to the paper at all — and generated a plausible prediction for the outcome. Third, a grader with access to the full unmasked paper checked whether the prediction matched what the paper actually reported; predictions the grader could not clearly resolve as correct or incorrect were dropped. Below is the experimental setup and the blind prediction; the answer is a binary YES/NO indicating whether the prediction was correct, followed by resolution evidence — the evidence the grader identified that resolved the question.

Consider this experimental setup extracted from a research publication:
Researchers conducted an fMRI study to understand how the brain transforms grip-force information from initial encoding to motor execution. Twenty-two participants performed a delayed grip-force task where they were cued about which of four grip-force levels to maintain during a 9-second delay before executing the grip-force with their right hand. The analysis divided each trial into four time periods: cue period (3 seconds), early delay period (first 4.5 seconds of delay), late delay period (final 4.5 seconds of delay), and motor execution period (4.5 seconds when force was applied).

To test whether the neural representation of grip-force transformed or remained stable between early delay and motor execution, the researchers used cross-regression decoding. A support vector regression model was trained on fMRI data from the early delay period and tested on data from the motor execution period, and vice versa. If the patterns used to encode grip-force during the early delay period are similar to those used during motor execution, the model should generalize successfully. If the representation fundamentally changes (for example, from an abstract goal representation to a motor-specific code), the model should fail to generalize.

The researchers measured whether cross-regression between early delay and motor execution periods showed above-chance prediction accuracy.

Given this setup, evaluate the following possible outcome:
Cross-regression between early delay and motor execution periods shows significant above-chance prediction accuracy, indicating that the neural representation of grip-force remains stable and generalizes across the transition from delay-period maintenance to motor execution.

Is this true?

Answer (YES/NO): NO